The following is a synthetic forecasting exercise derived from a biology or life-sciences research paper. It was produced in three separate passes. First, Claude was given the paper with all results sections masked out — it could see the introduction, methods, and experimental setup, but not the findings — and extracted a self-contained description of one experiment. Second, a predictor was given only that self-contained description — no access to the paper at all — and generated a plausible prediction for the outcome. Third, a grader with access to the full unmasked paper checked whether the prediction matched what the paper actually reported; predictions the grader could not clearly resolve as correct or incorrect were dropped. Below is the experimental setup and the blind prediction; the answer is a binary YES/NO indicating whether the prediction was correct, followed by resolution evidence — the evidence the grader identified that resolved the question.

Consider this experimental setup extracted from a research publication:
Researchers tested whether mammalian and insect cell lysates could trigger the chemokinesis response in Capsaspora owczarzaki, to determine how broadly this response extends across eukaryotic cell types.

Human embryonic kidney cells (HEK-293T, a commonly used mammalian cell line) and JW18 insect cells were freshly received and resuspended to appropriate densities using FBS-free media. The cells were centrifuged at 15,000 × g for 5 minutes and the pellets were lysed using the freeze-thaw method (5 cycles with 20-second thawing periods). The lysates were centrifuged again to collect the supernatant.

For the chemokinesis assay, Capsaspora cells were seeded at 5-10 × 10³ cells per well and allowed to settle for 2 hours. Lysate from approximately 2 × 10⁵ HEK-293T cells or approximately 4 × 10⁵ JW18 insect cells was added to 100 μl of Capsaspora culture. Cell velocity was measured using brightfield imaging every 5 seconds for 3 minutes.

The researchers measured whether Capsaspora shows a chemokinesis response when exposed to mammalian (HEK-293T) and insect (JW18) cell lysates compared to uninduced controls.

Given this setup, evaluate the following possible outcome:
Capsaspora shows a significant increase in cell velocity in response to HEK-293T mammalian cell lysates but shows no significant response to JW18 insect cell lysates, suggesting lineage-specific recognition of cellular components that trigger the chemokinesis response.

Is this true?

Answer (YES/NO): NO